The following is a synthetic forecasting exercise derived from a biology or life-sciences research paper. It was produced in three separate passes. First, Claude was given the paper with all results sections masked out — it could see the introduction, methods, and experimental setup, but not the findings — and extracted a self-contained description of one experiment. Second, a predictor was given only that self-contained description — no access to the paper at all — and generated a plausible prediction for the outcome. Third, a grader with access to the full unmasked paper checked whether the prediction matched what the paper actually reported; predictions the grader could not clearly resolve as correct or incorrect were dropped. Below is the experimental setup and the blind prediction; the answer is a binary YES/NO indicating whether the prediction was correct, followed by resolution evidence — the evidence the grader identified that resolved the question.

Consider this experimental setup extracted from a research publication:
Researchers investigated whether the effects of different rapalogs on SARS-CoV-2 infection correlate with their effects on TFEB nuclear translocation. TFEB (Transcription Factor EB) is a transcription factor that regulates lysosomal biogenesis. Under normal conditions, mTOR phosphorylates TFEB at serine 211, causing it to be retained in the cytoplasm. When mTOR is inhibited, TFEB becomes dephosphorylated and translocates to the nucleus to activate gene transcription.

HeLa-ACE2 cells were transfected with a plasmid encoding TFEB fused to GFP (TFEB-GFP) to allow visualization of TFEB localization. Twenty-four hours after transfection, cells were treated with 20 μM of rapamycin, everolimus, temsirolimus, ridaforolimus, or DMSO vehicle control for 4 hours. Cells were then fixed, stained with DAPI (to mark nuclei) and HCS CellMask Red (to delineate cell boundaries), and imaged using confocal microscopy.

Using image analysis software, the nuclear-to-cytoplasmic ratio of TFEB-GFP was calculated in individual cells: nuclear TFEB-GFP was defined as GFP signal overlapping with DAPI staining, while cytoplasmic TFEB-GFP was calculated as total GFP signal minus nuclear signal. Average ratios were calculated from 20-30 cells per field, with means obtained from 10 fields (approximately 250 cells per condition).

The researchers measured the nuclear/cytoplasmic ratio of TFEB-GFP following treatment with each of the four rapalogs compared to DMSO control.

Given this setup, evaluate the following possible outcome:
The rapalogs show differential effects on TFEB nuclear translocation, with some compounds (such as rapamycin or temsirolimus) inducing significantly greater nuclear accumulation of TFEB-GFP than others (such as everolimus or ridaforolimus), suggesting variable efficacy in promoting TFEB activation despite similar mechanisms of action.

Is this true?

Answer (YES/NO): NO